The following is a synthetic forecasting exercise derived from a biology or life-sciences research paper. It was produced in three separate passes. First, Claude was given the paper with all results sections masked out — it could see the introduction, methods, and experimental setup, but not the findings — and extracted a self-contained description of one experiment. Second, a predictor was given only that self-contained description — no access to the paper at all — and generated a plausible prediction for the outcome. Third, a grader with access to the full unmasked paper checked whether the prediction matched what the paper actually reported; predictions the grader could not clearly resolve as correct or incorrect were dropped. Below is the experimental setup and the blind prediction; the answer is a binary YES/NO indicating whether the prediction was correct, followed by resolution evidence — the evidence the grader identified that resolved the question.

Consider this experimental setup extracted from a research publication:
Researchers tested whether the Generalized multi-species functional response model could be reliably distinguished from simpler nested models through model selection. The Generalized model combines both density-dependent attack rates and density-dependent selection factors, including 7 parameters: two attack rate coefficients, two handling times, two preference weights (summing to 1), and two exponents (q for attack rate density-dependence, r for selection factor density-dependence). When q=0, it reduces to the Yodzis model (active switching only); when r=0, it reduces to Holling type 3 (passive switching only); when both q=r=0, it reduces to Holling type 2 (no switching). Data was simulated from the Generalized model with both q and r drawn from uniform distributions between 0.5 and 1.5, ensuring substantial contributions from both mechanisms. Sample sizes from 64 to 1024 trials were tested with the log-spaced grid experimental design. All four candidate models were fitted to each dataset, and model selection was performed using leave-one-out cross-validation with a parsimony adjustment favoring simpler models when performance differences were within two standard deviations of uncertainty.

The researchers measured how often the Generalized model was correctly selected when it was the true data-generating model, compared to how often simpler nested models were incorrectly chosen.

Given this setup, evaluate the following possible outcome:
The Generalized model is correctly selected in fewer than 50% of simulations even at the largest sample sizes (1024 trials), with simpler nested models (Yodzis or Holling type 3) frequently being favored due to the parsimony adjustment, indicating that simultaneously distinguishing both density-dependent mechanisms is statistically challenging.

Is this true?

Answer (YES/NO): NO